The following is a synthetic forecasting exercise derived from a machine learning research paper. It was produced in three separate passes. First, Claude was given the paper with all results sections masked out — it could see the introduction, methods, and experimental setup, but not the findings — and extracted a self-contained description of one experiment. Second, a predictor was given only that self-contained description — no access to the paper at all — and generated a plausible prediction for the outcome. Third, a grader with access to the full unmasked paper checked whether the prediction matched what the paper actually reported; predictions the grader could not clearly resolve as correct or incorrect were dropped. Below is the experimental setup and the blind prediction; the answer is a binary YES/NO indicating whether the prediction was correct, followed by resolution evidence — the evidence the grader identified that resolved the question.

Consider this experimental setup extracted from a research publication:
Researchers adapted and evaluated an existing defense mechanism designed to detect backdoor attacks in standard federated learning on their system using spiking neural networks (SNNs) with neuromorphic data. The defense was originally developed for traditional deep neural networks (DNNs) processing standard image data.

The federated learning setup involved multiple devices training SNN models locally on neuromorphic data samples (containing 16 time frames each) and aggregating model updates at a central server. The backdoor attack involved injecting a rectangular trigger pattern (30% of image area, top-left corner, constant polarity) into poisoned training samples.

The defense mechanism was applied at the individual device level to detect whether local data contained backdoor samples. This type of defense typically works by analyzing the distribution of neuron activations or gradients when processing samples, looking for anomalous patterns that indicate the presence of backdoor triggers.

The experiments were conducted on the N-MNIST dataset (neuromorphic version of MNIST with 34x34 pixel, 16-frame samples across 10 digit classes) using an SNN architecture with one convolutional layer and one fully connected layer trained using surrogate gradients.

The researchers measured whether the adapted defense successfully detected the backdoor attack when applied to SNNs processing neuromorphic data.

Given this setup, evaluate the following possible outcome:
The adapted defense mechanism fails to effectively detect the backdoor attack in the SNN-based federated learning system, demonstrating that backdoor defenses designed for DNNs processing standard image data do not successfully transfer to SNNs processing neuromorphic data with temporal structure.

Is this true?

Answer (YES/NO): YES